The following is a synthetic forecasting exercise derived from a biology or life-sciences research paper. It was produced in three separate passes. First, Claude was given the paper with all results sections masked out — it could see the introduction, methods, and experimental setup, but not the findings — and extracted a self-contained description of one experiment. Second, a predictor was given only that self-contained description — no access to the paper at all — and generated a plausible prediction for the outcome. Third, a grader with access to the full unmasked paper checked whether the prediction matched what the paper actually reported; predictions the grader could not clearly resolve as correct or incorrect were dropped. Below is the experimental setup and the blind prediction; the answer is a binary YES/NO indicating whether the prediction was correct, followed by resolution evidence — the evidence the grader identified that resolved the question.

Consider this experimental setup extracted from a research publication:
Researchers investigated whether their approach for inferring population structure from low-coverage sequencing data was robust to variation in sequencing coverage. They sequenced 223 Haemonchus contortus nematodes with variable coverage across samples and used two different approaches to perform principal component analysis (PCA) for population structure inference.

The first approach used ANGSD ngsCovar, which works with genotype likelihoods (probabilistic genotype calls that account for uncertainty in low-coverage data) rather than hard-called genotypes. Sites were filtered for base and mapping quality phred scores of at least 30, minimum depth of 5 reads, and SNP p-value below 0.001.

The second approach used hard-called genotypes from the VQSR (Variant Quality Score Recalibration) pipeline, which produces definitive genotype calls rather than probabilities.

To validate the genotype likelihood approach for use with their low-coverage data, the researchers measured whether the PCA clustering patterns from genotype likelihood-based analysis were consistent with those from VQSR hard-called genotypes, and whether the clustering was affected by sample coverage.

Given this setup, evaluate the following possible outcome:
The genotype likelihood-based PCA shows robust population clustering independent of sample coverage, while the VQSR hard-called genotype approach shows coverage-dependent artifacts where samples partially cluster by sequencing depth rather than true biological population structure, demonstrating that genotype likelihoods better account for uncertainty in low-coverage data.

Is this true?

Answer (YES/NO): NO